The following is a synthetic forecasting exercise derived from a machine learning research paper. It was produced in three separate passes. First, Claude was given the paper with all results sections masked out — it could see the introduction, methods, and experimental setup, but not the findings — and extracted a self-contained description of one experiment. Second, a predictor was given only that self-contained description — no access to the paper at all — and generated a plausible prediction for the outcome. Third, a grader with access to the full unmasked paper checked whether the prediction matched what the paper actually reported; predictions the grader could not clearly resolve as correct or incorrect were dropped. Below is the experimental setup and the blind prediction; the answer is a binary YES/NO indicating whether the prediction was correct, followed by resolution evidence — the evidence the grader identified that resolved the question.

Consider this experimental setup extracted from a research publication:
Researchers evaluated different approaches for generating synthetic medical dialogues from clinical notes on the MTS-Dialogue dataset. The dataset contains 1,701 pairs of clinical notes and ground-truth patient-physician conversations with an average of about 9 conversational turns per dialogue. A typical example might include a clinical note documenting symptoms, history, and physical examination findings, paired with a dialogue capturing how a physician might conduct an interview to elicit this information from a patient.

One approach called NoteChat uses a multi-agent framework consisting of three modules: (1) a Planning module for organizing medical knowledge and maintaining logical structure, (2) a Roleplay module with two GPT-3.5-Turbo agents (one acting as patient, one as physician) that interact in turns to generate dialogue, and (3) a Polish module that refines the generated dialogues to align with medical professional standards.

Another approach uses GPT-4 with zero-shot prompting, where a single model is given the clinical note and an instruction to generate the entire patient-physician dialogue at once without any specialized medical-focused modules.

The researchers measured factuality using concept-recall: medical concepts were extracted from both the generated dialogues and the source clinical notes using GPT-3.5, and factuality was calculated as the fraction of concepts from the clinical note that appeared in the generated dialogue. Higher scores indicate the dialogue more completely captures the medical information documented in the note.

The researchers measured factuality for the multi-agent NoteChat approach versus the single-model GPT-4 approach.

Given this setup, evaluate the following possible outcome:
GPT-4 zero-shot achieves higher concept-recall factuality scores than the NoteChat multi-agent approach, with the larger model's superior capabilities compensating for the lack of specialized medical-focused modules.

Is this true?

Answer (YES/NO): YES